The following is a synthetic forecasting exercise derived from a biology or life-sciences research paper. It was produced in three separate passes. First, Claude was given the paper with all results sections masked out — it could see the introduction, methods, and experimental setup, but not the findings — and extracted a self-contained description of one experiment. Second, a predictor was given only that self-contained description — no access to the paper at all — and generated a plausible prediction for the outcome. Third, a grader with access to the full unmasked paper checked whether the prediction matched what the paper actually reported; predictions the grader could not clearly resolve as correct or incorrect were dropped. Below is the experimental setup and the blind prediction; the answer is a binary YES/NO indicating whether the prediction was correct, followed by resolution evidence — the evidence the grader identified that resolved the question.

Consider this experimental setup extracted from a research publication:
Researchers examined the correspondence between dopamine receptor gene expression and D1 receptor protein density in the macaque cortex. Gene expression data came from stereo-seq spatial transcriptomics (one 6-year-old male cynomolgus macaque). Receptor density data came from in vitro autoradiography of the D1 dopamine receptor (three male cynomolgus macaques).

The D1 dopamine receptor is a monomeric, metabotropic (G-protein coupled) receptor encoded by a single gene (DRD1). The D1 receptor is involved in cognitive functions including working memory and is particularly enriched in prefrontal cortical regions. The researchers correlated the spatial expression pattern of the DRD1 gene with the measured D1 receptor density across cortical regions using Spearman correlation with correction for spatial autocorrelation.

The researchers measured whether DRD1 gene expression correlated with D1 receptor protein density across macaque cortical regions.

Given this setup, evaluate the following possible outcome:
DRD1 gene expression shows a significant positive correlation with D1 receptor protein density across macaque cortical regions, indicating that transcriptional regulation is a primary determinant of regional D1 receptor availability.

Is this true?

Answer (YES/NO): NO